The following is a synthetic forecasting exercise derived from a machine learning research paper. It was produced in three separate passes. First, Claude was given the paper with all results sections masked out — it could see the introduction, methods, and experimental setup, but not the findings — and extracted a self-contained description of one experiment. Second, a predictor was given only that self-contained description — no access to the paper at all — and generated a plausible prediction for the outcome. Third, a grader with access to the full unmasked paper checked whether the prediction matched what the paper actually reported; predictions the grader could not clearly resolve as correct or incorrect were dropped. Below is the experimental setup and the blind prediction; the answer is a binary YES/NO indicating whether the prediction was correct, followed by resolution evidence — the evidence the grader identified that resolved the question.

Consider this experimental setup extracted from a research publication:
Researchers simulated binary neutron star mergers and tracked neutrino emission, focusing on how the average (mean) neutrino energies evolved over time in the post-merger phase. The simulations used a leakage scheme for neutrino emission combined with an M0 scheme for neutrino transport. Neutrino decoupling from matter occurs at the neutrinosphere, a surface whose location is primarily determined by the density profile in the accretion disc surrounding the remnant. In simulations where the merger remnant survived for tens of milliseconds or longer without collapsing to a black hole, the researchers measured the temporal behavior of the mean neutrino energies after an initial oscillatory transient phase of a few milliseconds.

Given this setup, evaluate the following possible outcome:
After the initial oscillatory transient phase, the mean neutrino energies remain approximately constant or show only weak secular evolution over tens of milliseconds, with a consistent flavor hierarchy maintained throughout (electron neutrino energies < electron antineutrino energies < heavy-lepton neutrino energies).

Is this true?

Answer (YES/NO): YES